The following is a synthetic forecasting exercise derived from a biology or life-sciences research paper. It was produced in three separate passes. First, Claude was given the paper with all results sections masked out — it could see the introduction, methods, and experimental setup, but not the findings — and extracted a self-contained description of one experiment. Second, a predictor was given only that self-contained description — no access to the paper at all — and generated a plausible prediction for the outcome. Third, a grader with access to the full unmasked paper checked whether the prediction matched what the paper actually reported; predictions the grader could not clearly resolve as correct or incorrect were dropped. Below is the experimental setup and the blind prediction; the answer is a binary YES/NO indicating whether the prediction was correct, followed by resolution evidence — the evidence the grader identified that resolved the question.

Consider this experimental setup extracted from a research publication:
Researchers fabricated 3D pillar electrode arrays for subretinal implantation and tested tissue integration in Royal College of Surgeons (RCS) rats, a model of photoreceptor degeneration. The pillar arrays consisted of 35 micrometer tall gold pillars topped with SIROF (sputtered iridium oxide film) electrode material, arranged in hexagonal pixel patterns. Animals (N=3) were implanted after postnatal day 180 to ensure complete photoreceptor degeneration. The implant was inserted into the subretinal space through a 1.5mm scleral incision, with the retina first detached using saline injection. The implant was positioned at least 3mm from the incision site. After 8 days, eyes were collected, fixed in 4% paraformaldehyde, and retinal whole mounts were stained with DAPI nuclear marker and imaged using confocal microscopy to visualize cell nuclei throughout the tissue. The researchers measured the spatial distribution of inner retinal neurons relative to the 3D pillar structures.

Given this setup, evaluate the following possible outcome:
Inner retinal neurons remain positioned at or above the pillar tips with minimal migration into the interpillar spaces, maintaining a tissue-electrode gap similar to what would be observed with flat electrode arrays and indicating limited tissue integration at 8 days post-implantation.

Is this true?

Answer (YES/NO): NO